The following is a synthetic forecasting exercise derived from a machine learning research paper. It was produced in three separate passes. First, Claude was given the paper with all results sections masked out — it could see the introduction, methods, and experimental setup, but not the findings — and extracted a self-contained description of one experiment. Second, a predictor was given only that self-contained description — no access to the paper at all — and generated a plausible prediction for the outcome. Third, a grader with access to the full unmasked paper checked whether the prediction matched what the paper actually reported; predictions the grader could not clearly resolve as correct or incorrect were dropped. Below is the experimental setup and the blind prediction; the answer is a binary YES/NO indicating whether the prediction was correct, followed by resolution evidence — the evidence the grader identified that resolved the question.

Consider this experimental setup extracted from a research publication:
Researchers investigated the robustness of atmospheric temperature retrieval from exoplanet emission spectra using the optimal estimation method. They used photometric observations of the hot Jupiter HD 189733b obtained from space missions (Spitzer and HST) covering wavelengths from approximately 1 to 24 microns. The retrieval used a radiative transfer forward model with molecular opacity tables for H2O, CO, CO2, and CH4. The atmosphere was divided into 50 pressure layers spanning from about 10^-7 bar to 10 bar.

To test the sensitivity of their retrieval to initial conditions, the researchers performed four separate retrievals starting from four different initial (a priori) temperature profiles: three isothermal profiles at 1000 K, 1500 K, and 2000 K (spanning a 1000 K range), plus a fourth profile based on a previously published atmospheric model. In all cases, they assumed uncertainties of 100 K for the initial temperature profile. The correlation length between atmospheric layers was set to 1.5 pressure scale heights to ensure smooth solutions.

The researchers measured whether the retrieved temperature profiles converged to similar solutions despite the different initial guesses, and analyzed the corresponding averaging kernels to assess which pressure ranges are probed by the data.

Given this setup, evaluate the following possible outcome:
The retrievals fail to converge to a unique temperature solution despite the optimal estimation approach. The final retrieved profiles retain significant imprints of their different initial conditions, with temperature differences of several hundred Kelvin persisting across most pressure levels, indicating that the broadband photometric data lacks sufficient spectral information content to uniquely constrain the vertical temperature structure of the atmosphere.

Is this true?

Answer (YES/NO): NO